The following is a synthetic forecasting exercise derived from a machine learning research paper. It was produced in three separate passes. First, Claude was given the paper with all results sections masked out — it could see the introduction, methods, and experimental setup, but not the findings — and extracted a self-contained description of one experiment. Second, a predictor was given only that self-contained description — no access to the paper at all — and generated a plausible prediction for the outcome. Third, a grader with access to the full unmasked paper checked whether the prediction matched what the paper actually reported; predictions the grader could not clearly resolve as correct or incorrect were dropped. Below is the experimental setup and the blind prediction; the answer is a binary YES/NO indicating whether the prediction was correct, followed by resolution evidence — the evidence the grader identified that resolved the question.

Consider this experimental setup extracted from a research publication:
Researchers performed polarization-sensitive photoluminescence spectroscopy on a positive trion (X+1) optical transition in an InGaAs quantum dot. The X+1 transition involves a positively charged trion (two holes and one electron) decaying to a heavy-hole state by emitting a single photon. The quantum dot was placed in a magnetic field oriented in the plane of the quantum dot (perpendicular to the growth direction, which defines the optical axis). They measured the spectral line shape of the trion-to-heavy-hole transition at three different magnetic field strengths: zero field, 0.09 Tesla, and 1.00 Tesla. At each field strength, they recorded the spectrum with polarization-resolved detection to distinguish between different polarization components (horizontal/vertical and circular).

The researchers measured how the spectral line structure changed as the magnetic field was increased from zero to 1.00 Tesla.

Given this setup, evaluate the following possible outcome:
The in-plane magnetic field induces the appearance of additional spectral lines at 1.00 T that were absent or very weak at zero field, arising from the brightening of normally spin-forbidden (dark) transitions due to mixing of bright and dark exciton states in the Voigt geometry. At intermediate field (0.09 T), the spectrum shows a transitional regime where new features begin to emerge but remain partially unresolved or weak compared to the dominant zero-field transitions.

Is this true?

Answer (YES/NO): NO